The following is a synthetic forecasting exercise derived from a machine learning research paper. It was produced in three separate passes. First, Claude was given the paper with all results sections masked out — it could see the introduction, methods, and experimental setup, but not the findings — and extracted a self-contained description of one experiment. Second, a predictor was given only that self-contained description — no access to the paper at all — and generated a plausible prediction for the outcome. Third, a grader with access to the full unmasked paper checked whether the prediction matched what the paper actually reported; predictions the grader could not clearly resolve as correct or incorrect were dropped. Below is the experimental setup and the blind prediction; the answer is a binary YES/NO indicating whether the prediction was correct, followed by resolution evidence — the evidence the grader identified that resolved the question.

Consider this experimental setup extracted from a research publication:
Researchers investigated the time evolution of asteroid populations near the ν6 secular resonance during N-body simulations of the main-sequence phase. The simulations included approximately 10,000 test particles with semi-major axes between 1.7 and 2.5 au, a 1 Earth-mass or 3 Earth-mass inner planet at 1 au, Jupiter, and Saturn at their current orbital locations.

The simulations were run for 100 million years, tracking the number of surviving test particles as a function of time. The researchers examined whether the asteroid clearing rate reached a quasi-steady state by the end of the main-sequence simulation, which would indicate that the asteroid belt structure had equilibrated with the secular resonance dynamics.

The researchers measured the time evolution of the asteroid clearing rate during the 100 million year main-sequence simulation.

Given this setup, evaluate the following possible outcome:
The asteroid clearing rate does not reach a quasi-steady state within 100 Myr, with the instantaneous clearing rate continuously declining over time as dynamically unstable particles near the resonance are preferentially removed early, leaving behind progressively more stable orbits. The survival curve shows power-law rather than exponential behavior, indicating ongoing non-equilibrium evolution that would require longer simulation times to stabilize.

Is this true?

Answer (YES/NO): NO